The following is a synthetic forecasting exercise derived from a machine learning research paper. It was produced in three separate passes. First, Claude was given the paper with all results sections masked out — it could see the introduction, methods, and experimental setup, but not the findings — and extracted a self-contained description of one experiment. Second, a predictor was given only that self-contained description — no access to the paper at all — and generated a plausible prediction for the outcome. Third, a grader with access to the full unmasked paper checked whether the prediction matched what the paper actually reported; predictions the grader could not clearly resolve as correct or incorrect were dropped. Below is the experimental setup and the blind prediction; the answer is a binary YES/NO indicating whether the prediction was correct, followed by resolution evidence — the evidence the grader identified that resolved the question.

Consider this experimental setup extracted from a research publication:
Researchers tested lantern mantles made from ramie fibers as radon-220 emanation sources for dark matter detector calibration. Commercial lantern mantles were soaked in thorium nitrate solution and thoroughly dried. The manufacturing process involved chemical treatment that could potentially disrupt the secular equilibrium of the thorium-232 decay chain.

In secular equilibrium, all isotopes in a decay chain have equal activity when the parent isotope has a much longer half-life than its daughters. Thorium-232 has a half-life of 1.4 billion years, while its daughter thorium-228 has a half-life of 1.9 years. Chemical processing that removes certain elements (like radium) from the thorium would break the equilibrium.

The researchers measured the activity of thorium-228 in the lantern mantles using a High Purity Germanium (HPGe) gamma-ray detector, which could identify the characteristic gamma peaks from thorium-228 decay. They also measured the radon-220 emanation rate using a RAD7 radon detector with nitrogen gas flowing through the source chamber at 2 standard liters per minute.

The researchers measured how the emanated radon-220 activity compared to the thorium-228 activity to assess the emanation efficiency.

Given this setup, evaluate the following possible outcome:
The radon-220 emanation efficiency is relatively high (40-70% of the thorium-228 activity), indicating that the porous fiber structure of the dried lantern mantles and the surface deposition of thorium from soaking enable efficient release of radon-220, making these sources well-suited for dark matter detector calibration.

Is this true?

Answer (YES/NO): NO